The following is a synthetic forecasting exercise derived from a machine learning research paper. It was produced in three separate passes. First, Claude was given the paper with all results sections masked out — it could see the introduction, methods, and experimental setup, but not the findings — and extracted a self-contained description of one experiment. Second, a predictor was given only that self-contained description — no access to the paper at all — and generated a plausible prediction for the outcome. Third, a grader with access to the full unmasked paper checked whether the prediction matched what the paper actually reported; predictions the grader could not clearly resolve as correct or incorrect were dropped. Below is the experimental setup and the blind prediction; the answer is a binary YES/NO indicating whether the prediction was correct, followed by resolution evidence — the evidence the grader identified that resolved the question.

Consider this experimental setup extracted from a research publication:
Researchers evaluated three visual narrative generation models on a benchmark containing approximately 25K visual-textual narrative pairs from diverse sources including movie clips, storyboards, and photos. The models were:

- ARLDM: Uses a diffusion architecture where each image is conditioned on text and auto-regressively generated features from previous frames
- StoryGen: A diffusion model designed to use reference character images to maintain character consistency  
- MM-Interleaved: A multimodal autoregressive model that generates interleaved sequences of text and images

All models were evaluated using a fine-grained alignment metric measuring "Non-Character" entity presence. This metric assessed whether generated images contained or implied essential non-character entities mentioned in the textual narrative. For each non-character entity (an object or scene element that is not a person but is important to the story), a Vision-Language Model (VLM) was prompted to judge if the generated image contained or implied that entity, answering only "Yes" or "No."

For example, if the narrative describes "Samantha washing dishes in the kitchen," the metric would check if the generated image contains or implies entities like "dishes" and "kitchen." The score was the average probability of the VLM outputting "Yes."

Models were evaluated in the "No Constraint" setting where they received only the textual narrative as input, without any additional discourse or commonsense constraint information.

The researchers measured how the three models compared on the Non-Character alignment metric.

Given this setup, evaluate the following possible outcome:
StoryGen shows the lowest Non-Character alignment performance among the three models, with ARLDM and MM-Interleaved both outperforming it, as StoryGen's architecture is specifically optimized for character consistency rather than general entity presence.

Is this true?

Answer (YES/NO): YES